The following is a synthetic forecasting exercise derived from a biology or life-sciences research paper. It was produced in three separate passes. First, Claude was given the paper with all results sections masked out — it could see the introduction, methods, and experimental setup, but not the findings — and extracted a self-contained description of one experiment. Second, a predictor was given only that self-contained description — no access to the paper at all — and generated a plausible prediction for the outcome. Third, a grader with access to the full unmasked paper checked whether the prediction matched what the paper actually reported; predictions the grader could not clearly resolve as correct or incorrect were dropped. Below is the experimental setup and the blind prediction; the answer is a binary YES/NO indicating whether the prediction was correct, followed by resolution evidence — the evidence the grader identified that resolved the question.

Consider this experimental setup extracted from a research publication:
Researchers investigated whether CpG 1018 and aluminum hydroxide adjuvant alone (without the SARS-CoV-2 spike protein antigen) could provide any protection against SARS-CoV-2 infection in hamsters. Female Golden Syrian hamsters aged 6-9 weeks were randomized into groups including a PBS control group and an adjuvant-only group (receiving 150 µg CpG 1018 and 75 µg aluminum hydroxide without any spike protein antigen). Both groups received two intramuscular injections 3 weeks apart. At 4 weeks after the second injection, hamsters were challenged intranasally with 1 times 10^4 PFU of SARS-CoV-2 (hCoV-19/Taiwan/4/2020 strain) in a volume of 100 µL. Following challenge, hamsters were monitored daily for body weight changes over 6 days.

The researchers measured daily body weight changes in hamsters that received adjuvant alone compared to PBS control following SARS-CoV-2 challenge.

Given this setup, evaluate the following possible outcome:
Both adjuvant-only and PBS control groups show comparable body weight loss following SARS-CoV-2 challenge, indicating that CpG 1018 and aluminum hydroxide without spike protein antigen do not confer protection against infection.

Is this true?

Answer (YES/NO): YES